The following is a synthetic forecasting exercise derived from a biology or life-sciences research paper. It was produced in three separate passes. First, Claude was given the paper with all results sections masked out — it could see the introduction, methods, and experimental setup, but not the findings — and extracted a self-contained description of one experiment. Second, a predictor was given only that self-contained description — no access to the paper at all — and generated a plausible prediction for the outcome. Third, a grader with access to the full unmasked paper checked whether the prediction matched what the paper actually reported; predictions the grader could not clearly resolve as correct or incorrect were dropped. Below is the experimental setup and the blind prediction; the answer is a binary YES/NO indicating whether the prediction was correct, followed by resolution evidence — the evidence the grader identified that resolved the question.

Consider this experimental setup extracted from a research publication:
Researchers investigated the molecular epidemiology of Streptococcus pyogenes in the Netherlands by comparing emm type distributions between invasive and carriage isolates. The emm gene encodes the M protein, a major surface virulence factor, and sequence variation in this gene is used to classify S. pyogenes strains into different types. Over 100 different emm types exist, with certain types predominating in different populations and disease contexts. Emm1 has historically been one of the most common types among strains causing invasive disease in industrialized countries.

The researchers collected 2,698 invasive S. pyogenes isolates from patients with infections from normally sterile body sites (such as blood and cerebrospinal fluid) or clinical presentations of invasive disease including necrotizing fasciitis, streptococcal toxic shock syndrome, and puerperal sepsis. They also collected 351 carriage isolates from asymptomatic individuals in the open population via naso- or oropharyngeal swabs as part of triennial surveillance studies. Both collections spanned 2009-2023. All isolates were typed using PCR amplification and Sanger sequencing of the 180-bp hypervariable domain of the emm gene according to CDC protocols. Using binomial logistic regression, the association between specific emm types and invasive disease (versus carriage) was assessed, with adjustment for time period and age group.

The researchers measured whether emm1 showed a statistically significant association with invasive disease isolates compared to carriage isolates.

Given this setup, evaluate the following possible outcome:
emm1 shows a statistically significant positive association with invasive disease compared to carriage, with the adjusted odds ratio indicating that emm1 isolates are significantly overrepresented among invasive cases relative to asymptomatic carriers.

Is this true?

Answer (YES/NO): YES